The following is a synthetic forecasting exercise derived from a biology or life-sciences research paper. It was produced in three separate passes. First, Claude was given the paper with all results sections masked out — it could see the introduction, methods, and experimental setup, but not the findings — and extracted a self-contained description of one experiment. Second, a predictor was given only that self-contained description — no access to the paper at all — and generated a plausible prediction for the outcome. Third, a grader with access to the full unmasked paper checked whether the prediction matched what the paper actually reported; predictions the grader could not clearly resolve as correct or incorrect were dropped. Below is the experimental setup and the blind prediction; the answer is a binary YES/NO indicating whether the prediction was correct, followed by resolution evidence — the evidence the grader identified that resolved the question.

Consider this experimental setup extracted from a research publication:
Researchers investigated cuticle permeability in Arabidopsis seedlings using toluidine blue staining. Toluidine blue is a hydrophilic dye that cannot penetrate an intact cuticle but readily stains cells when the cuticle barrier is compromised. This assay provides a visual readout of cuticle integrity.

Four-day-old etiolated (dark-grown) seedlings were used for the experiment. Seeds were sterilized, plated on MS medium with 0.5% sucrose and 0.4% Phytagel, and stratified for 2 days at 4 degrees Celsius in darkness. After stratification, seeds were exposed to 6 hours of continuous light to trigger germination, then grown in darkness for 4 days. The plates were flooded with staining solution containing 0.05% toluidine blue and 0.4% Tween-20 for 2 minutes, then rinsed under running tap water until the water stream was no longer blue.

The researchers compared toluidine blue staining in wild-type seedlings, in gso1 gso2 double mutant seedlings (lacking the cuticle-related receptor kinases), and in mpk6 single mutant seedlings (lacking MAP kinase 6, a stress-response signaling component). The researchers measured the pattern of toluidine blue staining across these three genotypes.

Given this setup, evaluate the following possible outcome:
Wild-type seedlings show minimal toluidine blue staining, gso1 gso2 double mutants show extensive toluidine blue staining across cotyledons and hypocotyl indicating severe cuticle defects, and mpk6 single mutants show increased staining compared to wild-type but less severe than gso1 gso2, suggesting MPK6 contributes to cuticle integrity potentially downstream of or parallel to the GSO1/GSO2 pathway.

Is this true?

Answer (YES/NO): YES